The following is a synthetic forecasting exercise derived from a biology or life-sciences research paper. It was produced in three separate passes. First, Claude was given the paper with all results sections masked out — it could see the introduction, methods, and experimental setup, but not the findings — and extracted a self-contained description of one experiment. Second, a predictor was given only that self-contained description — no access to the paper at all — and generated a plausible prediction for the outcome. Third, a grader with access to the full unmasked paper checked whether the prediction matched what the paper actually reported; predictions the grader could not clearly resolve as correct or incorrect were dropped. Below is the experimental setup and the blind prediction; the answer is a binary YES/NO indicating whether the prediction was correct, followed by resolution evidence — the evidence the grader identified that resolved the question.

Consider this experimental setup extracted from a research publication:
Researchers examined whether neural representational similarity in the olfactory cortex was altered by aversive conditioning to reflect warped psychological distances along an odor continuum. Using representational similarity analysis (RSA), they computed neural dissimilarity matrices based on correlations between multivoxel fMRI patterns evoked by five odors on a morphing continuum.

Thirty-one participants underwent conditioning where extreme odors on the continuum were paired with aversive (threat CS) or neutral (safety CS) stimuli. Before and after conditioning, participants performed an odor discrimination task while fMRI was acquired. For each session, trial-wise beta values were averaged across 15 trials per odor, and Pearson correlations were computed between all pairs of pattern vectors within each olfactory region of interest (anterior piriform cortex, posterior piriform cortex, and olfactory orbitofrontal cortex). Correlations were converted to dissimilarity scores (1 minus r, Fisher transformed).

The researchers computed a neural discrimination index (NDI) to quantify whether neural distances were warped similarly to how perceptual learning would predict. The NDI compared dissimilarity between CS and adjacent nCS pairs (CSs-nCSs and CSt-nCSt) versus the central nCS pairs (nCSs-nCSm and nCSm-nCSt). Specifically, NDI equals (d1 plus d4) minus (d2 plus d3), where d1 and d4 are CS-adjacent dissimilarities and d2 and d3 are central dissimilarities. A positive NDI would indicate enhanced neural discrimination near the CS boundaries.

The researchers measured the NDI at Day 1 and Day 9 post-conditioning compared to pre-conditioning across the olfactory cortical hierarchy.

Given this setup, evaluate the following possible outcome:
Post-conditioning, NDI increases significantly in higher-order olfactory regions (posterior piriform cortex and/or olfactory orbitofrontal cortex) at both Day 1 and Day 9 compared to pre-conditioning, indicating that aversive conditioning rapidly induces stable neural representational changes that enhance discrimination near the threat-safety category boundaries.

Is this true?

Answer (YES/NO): NO